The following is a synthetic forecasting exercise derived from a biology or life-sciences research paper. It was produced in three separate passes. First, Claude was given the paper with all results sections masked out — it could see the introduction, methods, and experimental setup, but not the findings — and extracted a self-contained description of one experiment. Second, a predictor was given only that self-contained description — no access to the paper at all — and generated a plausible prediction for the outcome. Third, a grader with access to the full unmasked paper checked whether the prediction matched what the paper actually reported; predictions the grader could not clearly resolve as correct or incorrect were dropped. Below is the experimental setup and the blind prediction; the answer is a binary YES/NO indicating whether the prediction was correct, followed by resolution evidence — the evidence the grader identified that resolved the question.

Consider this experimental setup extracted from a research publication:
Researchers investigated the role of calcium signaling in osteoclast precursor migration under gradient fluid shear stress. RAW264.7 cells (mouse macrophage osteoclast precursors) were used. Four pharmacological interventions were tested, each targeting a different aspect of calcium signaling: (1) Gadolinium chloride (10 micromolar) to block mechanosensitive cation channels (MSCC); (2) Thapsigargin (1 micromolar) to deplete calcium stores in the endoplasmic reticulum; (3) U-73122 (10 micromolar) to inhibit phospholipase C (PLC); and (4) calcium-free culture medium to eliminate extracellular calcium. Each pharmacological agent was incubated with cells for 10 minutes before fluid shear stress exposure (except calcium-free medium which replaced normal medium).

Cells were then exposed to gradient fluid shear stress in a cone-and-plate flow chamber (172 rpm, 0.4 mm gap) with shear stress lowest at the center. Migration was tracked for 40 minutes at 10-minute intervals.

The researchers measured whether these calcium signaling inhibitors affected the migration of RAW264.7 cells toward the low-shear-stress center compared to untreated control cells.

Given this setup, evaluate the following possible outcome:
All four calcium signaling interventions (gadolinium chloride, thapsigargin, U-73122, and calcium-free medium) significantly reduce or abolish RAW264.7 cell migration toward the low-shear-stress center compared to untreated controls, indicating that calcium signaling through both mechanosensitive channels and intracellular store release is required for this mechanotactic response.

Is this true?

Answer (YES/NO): YES